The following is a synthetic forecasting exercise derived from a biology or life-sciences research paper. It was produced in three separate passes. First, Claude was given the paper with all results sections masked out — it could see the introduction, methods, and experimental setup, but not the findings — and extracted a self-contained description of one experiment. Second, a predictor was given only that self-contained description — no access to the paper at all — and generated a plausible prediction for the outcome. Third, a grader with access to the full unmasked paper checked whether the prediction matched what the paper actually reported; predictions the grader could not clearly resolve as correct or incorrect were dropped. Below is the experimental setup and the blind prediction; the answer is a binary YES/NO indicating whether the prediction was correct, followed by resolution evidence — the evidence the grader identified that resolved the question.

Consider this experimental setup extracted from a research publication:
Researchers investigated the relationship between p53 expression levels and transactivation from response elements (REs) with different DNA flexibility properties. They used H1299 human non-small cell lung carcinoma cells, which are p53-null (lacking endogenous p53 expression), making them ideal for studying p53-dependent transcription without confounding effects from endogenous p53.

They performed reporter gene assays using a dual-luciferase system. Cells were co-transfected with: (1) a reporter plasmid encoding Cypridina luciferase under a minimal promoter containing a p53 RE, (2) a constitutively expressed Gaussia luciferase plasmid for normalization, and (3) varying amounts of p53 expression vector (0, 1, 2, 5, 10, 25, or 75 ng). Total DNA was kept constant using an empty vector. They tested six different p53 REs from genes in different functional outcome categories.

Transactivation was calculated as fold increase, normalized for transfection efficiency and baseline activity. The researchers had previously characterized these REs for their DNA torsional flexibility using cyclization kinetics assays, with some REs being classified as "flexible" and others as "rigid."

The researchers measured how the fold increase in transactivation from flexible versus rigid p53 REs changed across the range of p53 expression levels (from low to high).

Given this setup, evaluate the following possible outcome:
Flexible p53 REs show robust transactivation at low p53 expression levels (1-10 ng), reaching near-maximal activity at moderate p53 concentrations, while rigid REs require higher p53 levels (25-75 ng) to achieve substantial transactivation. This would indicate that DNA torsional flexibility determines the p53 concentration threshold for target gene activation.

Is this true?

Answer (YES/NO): YES